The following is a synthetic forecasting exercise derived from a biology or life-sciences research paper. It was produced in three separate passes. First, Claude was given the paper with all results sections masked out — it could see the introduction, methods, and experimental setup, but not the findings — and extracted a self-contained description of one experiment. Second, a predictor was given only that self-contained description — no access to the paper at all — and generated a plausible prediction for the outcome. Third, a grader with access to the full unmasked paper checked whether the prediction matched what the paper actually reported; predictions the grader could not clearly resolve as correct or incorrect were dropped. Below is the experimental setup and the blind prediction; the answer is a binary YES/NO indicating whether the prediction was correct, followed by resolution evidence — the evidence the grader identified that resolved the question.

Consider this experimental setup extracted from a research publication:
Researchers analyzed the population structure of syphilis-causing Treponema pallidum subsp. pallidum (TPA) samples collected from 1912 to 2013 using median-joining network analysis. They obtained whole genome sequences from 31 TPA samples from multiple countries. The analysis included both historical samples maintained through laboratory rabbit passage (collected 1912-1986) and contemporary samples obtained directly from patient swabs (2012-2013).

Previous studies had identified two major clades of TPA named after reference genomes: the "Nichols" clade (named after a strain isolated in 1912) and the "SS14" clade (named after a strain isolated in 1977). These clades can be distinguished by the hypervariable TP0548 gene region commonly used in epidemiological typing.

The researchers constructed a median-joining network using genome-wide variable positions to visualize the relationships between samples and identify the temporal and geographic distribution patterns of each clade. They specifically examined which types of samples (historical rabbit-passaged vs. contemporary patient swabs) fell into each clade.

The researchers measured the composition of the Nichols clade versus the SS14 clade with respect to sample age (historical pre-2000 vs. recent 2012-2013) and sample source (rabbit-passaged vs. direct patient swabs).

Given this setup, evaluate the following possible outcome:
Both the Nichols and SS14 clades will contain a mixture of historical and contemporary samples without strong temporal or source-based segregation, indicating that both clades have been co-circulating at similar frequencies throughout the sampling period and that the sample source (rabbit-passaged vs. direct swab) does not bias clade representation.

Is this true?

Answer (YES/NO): NO